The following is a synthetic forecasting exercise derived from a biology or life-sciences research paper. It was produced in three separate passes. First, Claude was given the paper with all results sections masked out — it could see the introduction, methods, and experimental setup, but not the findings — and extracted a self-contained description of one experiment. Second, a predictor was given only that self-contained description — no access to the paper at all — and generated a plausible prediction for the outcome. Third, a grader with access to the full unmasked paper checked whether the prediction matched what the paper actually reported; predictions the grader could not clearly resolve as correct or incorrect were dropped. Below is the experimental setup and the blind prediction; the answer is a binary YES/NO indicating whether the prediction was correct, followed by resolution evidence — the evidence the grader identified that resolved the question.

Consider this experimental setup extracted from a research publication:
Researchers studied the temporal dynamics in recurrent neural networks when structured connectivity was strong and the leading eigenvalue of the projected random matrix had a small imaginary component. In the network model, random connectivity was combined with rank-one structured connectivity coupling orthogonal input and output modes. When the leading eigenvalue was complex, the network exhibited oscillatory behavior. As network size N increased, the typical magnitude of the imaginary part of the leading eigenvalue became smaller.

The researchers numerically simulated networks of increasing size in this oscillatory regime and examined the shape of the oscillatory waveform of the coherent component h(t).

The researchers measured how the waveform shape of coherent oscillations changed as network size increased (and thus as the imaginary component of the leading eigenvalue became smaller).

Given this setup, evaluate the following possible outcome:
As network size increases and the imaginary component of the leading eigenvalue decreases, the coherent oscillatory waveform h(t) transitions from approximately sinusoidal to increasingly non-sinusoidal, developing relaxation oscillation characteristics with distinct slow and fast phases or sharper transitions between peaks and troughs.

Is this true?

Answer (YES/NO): YES